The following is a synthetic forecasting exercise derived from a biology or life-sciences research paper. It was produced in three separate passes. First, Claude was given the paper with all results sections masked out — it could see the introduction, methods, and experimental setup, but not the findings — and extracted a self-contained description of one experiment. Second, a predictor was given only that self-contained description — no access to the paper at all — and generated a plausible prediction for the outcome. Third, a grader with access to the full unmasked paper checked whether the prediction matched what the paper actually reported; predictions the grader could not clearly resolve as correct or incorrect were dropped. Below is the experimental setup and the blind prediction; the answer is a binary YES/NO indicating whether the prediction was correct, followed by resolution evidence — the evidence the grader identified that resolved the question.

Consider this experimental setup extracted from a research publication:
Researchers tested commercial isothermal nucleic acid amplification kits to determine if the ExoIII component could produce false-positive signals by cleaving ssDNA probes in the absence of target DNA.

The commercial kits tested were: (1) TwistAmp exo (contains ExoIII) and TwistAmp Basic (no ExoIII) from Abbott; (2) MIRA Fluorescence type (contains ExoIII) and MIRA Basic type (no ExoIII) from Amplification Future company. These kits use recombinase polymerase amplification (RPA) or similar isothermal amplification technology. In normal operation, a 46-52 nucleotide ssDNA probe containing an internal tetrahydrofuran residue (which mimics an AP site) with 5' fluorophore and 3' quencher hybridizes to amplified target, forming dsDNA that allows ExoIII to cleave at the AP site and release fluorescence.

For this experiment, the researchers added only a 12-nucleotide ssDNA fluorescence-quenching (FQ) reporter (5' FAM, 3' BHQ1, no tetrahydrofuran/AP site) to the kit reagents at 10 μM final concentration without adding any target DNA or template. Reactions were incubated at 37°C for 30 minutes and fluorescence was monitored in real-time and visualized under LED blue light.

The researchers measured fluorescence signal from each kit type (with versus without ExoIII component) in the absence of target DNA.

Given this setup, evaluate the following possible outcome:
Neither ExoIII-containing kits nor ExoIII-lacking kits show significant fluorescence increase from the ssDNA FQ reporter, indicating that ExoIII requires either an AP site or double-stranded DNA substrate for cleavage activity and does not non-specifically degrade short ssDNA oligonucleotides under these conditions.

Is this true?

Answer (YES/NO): NO